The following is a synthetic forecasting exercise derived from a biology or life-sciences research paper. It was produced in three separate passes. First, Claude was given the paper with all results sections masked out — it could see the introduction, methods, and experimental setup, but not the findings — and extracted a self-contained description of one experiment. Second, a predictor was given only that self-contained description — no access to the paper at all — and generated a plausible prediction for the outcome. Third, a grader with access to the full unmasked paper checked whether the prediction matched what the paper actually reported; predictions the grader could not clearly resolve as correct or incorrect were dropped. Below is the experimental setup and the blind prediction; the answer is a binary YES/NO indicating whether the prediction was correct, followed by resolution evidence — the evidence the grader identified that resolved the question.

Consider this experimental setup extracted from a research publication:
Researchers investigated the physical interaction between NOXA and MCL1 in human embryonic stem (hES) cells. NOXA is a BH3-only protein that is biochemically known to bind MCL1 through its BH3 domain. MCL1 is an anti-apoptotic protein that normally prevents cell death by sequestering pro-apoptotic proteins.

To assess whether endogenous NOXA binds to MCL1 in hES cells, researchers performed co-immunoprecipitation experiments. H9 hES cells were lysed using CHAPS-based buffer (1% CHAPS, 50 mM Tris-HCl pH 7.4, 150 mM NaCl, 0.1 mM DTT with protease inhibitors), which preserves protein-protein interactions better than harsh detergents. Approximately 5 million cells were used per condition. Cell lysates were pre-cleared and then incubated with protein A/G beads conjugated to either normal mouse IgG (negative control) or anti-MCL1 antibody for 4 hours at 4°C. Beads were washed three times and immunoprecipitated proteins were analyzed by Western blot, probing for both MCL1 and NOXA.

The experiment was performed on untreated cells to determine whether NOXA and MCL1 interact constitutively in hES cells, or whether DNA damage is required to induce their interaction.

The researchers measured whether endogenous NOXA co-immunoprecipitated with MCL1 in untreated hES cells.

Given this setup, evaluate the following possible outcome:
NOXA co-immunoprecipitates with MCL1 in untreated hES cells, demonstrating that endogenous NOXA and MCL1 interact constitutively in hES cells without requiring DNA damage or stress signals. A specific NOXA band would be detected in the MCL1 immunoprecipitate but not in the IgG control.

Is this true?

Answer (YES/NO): YES